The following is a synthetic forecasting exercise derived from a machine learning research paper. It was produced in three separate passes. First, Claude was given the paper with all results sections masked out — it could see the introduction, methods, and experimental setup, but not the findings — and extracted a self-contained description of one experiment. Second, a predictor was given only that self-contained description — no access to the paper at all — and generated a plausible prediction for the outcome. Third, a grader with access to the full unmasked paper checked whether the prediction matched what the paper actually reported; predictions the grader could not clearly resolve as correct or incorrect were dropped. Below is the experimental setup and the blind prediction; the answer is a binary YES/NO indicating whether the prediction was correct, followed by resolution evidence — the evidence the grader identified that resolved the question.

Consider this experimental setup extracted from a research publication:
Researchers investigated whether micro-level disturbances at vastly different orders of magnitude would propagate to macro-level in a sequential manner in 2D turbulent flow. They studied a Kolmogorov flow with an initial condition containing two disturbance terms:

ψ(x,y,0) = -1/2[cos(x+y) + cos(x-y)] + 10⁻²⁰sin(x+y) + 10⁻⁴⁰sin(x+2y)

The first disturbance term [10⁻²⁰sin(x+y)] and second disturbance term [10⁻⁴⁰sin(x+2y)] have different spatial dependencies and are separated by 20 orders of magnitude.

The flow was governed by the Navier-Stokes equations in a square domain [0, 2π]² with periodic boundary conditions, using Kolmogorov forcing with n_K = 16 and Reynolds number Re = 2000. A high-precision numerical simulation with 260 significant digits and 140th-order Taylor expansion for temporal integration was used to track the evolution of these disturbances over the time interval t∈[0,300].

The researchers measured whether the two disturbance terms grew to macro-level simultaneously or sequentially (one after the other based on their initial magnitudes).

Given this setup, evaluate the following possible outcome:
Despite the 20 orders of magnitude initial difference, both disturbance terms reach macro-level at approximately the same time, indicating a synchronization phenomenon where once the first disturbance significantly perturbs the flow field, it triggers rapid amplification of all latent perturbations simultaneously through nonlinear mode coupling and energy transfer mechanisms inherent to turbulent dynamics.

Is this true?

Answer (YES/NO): NO